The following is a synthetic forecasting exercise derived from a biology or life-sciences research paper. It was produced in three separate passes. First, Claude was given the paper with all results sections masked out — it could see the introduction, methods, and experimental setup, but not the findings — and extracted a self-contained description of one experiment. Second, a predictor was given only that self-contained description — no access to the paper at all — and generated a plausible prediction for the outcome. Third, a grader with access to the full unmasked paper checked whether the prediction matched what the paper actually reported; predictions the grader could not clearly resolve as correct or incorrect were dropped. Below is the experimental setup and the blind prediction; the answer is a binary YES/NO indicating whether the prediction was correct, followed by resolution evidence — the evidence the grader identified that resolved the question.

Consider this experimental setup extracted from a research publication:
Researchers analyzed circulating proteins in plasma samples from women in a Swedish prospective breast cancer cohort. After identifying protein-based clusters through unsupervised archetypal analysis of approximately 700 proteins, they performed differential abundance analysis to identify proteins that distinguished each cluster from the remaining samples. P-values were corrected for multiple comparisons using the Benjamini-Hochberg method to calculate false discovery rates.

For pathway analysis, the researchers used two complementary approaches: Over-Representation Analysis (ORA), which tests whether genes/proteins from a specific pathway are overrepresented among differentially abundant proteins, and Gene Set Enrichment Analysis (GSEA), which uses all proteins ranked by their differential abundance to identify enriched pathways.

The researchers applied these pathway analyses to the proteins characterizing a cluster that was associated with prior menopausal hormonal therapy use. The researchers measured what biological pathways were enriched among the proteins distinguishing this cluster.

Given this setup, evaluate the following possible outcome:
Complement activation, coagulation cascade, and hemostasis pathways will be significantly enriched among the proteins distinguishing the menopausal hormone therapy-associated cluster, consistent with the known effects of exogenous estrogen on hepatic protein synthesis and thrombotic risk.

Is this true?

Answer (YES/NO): NO